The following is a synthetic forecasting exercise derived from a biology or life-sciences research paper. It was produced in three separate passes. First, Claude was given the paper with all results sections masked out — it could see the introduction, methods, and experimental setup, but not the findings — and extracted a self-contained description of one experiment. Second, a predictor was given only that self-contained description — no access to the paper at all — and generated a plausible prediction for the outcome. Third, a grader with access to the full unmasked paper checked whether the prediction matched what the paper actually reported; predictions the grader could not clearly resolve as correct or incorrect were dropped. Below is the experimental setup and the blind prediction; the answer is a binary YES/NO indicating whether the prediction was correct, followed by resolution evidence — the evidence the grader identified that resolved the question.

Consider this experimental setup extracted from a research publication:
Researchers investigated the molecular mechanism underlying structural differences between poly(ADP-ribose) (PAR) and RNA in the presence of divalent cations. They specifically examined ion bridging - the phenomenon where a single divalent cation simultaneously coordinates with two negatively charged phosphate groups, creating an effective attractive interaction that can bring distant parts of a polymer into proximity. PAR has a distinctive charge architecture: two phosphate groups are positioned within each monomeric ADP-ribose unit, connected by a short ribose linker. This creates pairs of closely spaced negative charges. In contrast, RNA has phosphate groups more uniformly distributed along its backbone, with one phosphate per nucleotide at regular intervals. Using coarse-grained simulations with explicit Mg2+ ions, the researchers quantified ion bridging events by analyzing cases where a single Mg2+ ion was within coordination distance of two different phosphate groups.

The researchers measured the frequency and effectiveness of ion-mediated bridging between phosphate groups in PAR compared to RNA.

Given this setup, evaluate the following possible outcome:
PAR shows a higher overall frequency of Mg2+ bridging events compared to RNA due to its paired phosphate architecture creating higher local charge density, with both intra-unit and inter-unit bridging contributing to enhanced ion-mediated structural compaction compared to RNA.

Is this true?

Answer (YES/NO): YES